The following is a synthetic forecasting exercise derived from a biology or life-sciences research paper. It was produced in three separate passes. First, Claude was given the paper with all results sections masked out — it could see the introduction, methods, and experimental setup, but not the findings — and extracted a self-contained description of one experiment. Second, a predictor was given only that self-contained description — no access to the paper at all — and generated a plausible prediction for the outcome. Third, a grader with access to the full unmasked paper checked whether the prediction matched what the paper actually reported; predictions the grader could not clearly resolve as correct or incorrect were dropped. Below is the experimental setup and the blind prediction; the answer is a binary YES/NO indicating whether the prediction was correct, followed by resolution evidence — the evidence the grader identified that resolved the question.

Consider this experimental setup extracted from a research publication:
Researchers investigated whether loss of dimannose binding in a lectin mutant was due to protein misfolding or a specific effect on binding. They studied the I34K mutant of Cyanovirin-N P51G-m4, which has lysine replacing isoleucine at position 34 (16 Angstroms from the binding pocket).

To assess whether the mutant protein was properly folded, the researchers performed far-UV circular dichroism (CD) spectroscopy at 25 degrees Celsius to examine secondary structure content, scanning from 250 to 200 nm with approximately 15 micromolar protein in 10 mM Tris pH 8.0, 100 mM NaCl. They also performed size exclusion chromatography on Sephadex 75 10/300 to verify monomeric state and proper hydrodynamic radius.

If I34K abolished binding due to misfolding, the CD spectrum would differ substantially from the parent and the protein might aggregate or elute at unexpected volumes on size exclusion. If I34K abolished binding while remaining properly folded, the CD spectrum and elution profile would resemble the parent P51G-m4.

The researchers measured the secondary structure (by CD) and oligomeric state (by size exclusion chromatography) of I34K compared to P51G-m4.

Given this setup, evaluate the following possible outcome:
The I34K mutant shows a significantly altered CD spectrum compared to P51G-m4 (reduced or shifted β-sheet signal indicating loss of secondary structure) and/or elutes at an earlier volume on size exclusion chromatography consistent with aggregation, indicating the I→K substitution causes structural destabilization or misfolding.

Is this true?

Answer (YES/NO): NO